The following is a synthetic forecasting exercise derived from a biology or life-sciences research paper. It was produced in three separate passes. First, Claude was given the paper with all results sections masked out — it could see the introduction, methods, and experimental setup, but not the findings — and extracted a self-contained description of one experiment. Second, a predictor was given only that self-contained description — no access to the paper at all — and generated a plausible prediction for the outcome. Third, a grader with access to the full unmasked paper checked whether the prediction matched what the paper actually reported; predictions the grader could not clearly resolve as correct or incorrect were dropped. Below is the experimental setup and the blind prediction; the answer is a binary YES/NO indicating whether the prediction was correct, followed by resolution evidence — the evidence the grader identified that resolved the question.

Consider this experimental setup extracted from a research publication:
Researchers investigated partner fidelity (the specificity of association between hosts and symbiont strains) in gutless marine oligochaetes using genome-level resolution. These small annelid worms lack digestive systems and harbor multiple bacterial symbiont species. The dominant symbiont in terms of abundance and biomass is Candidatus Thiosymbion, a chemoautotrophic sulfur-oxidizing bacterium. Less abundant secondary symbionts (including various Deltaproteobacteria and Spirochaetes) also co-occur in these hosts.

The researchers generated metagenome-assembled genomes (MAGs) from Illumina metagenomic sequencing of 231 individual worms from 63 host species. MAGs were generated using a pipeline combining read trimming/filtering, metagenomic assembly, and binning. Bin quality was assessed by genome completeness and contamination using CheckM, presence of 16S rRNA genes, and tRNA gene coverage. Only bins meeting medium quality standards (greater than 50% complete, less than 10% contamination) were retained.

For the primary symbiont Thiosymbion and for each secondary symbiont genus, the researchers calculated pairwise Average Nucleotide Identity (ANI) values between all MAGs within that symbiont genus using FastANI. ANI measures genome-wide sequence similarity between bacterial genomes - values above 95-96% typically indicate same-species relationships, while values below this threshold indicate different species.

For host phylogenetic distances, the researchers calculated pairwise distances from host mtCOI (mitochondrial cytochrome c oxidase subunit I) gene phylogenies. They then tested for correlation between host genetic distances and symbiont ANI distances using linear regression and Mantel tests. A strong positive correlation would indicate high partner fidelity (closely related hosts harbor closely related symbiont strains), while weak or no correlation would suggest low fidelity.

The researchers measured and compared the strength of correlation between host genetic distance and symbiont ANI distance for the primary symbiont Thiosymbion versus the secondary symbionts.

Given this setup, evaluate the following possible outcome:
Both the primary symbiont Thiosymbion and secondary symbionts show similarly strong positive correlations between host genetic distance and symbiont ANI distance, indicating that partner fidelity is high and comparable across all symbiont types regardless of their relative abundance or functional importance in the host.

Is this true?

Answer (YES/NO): NO